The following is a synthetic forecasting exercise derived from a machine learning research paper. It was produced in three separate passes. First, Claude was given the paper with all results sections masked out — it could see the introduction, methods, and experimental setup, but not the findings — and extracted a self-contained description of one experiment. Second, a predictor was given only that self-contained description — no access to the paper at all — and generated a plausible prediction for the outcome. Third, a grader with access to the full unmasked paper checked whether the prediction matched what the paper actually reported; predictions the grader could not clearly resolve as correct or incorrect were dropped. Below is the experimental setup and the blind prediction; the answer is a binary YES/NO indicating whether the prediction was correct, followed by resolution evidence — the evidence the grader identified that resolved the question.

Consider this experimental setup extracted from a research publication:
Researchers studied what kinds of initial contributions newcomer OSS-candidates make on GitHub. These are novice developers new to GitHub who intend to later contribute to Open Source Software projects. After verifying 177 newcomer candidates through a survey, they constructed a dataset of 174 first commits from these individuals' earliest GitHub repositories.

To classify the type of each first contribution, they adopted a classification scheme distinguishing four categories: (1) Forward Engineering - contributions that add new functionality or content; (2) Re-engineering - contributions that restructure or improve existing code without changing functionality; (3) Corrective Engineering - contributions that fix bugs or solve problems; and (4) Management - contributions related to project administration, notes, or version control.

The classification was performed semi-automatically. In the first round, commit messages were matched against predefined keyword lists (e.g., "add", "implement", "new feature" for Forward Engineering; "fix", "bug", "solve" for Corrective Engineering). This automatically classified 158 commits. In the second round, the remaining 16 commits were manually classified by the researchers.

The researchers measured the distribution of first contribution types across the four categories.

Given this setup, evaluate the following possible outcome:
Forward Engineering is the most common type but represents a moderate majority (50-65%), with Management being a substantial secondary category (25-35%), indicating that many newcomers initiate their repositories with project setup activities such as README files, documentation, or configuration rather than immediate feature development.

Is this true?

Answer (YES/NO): NO